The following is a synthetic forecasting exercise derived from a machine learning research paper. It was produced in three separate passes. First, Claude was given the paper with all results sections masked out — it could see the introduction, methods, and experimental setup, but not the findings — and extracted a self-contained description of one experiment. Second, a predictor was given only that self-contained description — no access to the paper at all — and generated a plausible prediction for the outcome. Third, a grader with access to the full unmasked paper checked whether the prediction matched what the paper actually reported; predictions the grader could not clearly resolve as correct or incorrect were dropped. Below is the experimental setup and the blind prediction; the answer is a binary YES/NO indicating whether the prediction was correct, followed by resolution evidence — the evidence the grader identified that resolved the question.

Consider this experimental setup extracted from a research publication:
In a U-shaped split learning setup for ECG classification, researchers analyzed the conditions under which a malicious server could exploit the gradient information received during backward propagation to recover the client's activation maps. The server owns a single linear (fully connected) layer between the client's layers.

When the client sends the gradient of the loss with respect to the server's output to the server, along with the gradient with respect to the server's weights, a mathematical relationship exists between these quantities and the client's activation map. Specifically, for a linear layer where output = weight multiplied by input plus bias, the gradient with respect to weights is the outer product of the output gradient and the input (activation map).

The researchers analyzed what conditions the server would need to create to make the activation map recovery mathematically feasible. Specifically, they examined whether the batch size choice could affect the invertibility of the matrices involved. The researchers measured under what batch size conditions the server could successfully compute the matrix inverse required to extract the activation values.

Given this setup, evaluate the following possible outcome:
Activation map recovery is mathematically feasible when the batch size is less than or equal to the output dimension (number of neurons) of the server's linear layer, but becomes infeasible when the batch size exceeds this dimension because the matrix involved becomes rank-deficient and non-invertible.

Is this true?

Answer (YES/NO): NO